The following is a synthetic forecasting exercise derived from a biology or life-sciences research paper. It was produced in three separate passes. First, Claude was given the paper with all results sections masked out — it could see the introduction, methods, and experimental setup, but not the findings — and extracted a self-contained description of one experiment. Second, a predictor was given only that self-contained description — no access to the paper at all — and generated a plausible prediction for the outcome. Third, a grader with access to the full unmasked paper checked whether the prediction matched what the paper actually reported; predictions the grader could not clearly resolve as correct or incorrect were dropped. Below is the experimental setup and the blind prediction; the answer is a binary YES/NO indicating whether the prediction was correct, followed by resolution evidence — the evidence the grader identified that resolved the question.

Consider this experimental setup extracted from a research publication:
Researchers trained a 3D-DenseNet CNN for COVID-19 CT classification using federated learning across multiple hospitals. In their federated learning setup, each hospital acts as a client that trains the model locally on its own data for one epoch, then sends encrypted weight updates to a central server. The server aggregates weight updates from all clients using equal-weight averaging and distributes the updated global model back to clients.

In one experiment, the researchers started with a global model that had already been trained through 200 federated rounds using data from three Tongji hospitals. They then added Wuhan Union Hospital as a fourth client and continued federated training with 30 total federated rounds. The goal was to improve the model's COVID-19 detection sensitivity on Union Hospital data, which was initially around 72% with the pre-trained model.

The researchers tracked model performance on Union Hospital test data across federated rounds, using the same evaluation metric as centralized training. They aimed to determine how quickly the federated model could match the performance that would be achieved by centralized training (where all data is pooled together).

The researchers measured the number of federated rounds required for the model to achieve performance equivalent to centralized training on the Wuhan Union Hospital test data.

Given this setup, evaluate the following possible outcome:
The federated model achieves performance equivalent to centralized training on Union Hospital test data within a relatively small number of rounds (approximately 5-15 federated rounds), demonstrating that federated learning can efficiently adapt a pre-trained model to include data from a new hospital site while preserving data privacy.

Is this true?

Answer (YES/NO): YES